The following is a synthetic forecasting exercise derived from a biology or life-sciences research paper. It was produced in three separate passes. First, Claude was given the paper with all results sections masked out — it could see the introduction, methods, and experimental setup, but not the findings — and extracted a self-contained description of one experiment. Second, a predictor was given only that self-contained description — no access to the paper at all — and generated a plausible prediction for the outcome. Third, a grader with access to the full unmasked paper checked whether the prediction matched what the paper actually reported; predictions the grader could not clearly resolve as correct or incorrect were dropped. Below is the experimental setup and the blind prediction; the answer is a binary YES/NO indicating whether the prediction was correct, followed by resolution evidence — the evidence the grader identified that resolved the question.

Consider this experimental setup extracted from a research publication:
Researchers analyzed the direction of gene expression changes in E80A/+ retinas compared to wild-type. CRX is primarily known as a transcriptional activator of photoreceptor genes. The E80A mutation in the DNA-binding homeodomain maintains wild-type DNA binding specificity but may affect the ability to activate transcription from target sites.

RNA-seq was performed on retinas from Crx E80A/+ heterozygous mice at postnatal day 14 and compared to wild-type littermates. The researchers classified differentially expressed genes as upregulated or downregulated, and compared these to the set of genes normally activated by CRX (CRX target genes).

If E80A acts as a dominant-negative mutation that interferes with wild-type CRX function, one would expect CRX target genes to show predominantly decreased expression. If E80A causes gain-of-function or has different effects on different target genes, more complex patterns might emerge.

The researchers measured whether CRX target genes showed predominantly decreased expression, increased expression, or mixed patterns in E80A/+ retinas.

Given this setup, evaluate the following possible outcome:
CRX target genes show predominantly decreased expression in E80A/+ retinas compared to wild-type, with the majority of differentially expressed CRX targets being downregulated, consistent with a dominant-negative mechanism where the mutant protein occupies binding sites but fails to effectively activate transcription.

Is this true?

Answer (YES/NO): NO